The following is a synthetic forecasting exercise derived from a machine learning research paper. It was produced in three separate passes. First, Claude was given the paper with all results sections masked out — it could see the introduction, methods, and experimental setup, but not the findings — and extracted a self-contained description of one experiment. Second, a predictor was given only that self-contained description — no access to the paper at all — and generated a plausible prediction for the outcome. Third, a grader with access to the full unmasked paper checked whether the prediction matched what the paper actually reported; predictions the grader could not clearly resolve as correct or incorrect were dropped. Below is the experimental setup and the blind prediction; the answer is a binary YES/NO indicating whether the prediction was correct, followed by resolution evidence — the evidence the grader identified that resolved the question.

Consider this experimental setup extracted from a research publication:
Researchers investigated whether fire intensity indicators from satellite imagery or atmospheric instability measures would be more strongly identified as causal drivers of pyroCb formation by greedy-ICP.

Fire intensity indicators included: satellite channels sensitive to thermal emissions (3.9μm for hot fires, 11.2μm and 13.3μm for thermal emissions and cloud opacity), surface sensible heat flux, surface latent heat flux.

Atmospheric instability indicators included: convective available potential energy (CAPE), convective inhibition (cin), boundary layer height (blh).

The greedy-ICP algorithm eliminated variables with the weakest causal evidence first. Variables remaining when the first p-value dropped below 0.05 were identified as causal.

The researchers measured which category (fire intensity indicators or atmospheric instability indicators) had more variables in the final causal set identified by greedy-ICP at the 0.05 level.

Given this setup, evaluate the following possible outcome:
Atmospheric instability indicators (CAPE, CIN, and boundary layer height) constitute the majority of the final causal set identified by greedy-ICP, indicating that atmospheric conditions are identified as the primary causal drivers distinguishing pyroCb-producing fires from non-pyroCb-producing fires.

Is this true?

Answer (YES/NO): NO